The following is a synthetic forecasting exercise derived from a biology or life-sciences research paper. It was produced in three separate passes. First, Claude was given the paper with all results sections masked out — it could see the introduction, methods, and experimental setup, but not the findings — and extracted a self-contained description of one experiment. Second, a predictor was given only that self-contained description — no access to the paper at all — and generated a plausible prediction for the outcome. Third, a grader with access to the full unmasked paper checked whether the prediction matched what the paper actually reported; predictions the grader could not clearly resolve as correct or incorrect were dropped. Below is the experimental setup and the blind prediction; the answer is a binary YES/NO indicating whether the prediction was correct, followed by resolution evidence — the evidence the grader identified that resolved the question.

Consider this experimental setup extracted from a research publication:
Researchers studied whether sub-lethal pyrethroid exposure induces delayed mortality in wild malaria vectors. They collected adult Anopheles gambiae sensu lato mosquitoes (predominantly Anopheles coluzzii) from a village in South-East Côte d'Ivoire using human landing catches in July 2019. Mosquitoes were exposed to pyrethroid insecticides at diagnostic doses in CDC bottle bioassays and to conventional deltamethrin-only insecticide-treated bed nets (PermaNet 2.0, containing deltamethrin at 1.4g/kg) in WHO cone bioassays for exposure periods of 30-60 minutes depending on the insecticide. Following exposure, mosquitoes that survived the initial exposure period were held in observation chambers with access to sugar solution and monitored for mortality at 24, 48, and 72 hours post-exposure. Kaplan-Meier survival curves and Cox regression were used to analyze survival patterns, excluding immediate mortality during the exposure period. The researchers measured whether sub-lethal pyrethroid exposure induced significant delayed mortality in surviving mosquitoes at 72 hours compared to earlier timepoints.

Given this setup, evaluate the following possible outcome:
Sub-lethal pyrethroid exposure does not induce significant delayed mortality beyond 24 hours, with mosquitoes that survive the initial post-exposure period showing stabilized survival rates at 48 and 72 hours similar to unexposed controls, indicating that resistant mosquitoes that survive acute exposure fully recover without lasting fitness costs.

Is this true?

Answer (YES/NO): YES